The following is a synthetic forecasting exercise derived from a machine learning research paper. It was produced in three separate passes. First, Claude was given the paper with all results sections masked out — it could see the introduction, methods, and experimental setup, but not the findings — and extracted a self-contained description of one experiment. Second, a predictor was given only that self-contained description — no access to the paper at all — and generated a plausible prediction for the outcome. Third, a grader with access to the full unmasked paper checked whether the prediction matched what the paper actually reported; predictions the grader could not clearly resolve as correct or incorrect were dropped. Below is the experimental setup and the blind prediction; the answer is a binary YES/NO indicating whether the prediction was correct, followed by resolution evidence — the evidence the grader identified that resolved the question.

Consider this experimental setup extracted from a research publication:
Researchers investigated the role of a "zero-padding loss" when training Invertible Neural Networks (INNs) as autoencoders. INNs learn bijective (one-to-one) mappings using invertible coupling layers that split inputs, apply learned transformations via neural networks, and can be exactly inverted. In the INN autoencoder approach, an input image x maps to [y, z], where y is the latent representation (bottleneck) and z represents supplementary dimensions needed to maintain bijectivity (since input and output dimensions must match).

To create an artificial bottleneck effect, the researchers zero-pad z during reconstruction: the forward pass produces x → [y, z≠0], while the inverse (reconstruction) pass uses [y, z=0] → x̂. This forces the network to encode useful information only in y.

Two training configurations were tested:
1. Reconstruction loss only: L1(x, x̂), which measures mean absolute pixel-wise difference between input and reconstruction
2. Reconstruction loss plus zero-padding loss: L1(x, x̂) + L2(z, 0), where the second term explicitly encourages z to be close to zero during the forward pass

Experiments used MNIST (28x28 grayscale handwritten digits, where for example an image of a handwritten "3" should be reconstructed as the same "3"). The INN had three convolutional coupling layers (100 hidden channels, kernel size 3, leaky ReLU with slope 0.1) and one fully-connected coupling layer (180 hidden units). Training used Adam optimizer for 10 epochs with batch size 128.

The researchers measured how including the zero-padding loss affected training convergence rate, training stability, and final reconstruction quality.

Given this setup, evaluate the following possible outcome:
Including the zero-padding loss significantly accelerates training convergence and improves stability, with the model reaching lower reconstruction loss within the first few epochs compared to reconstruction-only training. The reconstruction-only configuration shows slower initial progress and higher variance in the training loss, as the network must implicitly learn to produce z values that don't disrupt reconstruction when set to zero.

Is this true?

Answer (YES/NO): NO